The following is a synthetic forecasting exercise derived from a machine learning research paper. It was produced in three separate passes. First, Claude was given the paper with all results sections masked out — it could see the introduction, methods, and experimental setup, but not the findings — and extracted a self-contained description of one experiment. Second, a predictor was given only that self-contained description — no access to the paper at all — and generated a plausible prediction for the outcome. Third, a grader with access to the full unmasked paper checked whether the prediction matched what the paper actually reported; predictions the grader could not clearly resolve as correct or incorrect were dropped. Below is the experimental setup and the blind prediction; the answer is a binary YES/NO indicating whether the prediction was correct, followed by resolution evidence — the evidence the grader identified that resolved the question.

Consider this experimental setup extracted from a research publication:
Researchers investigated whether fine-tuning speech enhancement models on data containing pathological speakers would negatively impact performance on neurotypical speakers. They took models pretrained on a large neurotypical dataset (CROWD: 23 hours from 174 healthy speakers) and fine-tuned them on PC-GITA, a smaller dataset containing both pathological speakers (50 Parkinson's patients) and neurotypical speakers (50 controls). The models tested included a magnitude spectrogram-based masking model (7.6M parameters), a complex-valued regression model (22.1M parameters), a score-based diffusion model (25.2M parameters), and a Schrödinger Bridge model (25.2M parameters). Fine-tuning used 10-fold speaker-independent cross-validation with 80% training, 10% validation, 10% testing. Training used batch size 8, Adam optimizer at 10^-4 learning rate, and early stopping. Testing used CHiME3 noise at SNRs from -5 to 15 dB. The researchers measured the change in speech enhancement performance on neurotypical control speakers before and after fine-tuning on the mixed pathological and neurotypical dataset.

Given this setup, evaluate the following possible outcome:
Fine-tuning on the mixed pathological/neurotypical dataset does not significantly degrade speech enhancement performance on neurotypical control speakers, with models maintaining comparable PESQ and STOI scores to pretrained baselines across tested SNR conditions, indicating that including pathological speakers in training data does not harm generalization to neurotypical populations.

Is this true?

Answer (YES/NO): YES